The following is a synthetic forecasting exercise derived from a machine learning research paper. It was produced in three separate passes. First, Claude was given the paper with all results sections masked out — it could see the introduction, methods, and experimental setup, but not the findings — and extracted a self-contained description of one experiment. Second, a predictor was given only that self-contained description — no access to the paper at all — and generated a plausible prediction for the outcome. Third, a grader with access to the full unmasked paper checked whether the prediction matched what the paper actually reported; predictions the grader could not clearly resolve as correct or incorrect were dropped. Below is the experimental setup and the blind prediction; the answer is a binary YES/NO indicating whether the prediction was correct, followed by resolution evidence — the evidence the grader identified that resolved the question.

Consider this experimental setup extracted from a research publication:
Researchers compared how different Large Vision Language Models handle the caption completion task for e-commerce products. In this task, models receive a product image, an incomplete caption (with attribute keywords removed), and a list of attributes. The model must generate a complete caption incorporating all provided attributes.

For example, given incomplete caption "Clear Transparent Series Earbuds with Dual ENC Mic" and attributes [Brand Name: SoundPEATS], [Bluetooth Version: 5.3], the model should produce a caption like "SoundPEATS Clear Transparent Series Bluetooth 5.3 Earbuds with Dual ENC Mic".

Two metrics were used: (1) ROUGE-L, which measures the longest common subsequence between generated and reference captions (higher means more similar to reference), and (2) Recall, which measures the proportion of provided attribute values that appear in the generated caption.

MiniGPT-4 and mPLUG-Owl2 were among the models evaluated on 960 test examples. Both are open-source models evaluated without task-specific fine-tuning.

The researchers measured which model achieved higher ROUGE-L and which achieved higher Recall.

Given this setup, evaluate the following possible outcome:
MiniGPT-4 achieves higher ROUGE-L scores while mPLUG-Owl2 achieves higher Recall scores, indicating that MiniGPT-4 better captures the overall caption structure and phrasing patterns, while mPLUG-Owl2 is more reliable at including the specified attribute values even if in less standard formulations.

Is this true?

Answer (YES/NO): YES